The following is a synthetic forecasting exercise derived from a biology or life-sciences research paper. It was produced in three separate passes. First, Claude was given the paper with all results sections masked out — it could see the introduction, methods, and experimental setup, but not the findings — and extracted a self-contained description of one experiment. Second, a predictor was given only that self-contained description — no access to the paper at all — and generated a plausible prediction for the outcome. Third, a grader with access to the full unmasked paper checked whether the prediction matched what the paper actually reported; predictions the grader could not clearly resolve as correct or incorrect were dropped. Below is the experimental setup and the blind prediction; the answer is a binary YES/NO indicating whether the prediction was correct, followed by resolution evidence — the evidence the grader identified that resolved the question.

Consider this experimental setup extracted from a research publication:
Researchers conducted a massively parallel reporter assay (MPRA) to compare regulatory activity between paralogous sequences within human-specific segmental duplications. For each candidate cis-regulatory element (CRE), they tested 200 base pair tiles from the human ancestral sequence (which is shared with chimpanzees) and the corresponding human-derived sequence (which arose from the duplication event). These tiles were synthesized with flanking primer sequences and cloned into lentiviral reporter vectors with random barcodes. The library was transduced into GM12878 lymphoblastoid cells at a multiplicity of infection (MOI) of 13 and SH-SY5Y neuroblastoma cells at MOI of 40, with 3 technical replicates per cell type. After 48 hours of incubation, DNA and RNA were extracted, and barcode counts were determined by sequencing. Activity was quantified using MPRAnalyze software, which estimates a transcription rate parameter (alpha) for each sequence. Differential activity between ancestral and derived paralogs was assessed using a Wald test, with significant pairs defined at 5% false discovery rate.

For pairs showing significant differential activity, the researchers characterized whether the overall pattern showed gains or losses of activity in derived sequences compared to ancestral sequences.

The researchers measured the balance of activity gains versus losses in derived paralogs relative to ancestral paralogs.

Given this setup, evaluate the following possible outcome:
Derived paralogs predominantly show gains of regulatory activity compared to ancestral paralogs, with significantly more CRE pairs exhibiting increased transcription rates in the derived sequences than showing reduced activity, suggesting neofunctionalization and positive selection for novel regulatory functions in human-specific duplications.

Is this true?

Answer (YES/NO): NO